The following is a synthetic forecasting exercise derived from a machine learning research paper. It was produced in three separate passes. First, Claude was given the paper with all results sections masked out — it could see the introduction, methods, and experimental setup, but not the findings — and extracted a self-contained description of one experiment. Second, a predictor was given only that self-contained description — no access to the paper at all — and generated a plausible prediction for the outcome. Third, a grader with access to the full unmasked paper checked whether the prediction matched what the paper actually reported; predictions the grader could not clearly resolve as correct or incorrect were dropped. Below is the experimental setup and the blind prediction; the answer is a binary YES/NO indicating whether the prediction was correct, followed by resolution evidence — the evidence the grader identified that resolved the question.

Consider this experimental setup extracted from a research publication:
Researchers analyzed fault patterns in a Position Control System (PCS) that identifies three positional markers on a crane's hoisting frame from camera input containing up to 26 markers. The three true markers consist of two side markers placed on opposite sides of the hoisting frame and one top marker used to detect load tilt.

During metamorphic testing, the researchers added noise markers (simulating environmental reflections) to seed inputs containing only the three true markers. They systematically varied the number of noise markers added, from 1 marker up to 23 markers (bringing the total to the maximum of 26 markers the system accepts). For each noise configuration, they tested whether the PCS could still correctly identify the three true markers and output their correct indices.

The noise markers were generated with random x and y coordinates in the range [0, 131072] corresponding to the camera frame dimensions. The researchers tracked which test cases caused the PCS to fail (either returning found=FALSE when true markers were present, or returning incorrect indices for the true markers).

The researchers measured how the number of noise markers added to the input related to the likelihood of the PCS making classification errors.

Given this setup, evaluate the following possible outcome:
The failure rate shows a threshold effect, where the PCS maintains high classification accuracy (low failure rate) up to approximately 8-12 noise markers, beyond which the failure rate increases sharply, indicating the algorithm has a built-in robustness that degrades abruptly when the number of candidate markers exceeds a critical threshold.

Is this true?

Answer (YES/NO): NO